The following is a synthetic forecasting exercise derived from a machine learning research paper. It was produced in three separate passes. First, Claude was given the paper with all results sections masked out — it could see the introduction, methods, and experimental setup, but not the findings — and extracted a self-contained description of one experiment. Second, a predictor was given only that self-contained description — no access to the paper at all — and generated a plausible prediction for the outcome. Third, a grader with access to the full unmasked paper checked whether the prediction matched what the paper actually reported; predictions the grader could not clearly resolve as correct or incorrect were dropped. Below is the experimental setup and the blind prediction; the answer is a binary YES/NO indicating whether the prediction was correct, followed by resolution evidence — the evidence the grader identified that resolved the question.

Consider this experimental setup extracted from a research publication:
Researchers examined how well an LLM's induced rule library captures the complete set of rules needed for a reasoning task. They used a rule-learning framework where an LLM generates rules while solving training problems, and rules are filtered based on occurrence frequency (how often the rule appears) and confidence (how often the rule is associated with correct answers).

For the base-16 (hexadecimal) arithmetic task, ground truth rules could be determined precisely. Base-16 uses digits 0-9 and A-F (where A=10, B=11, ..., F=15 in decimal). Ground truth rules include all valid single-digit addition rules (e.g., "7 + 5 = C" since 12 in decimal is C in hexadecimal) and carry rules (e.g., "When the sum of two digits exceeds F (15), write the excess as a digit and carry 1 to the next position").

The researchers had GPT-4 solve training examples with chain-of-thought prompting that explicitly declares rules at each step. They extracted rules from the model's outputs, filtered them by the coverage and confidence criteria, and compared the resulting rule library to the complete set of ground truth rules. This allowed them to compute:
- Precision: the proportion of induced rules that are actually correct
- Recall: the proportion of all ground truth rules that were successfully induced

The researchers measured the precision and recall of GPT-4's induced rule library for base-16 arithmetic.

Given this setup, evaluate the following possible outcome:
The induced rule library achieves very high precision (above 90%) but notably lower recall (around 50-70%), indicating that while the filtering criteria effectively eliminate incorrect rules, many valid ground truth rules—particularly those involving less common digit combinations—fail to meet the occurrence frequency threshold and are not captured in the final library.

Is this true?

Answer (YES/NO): NO